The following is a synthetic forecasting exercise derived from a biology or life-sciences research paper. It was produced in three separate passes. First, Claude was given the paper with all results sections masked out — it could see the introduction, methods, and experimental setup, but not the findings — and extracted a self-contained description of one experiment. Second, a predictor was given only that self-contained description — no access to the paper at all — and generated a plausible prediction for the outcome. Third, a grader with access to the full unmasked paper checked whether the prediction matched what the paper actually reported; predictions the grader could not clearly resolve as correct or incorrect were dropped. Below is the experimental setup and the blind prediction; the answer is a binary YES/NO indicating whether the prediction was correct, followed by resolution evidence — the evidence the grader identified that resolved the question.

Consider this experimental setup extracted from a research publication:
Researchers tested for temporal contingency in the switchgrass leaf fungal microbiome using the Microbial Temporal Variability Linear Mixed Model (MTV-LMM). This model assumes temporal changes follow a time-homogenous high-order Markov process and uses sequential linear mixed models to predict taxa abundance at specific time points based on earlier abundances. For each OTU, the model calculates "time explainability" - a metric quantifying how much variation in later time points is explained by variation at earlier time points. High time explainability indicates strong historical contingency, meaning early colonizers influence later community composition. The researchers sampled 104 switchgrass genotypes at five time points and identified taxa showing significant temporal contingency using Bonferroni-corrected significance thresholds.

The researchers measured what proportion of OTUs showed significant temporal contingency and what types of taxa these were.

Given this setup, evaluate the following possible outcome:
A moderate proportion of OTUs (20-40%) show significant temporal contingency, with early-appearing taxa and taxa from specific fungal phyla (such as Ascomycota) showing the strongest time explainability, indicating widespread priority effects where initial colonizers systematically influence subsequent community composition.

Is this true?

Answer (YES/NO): NO